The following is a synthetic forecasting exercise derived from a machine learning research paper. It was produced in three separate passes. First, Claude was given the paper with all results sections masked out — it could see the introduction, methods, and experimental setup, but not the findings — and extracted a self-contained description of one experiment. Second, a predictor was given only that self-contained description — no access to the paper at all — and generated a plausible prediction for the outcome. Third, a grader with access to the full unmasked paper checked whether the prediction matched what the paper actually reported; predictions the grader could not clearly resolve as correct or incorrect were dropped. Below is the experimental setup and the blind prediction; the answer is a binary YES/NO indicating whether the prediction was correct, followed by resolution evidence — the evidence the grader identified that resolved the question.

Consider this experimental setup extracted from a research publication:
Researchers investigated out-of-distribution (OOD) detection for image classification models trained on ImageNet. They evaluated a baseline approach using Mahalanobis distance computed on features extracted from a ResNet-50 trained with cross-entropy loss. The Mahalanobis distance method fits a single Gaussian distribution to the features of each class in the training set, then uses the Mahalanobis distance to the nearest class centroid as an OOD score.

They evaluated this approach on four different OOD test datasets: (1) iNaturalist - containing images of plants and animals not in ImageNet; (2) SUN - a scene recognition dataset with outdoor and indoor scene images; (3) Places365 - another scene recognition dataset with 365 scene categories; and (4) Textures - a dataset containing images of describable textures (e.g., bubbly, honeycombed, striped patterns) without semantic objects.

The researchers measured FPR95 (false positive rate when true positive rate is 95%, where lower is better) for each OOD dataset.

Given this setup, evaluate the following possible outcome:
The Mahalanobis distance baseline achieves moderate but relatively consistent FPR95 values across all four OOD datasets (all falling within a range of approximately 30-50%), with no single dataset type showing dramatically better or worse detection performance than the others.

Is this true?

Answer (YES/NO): NO